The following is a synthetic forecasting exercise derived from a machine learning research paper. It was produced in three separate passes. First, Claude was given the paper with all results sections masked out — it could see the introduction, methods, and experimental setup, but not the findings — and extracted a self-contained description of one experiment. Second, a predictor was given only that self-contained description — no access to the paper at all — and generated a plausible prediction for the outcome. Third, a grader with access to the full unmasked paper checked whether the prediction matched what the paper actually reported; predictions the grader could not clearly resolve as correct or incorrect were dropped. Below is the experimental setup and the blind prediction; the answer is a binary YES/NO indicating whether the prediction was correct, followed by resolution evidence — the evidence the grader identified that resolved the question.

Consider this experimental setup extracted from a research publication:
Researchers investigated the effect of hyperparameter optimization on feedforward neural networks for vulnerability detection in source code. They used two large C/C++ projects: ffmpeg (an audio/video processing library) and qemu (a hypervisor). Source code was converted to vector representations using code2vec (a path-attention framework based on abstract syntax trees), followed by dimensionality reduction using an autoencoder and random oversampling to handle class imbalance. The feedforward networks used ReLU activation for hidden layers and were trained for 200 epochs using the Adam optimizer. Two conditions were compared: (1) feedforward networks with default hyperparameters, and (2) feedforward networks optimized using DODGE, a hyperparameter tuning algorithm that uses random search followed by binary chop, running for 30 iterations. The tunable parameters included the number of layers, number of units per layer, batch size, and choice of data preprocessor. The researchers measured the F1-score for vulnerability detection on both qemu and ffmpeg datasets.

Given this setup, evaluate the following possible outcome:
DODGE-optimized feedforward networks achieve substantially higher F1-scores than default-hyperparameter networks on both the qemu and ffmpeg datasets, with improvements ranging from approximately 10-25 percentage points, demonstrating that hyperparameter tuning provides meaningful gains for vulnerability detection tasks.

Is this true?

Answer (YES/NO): YES